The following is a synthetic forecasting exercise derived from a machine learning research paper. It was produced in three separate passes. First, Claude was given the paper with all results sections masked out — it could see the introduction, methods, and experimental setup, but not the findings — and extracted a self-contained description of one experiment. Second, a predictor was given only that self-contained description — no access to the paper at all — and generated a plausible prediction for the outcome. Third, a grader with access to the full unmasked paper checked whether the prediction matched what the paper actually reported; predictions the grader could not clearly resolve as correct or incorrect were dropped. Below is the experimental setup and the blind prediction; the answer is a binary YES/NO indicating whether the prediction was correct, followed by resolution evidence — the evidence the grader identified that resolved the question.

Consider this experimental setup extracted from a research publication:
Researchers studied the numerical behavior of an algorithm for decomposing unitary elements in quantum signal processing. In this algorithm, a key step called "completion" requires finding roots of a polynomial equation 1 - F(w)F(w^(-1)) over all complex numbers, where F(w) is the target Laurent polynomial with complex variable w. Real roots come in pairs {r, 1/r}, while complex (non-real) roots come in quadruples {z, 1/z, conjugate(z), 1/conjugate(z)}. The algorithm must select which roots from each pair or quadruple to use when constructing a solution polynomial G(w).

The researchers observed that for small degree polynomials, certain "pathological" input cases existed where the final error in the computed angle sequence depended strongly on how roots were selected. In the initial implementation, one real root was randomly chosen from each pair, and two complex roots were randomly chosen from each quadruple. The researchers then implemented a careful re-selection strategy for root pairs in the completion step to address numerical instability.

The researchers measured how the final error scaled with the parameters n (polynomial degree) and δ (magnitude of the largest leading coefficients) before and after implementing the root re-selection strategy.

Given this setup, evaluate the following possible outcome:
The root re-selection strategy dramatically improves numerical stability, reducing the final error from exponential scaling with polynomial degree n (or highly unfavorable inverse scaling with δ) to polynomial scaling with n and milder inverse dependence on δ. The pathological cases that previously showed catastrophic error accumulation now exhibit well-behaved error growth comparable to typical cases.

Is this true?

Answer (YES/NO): YES